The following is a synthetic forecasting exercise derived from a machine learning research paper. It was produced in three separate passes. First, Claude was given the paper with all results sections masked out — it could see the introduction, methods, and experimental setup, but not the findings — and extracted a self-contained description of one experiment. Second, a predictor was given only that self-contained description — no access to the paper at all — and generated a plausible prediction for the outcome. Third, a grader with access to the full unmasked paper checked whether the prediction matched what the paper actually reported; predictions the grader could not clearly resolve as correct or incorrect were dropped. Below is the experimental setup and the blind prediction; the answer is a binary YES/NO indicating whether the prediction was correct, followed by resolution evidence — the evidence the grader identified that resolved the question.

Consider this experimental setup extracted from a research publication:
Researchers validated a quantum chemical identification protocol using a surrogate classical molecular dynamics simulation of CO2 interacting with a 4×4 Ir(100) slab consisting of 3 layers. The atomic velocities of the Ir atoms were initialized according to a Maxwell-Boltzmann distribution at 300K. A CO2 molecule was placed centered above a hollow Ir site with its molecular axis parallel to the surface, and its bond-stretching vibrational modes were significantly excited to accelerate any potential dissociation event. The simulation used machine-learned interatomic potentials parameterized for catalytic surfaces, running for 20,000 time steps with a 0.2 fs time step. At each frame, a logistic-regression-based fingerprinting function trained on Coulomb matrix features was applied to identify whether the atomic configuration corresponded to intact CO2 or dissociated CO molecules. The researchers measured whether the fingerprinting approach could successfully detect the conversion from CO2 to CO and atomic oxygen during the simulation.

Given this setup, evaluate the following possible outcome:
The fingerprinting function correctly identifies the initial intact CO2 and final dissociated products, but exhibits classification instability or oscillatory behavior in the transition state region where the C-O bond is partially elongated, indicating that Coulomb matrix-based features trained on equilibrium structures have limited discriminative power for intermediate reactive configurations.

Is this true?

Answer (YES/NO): NO